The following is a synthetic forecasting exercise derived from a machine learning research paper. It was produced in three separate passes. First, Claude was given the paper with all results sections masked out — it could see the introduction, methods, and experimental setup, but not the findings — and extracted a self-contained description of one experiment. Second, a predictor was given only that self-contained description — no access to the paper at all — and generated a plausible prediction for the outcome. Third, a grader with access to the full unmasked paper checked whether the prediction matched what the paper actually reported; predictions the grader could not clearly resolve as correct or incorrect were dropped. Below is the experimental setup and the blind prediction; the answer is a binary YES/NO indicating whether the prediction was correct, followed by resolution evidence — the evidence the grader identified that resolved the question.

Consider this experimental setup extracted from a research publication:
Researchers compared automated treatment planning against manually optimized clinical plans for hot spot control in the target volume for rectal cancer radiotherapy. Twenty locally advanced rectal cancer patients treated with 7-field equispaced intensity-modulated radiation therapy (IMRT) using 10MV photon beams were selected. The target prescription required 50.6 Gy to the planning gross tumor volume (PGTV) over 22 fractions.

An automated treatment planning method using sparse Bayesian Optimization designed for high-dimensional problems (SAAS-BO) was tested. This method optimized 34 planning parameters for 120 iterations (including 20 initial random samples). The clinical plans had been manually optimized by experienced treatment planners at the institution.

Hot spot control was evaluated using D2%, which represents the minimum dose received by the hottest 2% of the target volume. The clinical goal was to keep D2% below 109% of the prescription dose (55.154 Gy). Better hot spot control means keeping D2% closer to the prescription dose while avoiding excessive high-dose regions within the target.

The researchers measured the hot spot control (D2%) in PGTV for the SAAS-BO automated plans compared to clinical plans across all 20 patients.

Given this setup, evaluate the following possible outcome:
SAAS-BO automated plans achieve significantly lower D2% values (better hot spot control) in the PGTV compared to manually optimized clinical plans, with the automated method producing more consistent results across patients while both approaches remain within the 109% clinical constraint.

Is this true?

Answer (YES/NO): NO